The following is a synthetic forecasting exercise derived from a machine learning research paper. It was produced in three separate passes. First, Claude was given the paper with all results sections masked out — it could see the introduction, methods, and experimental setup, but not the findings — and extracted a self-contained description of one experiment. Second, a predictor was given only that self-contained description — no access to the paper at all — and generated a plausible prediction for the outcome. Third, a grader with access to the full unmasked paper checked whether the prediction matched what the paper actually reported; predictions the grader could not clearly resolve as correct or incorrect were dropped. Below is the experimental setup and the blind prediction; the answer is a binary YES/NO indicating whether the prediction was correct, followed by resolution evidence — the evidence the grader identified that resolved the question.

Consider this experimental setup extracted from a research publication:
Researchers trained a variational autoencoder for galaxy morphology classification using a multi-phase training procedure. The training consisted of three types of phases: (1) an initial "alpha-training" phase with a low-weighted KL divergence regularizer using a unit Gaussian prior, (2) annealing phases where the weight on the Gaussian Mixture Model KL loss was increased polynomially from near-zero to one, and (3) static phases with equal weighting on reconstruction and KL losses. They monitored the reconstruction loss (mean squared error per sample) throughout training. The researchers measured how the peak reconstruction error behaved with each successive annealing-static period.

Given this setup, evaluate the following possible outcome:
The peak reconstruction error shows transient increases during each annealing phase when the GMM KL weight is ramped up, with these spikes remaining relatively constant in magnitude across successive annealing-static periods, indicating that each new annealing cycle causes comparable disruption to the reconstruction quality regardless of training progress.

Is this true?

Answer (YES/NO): NO